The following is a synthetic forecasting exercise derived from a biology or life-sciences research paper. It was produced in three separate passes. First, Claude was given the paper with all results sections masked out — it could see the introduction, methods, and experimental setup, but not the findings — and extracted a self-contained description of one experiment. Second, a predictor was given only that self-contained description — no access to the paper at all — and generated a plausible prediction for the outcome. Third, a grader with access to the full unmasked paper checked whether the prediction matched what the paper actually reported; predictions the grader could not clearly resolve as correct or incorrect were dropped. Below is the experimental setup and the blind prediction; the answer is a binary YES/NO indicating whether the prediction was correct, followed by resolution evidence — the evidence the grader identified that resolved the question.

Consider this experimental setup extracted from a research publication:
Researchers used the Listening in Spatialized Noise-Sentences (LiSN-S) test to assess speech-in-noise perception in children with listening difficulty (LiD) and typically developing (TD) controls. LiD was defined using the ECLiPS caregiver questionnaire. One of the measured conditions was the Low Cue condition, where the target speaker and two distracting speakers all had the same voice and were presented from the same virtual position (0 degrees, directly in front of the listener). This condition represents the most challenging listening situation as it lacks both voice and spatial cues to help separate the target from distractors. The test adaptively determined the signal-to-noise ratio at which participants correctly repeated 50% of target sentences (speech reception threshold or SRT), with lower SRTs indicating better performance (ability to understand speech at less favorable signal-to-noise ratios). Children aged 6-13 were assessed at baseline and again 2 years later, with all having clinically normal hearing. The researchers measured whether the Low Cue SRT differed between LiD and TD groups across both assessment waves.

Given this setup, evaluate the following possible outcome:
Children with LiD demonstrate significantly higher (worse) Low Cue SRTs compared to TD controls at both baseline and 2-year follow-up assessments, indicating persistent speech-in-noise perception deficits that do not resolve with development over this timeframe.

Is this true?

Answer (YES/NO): YES